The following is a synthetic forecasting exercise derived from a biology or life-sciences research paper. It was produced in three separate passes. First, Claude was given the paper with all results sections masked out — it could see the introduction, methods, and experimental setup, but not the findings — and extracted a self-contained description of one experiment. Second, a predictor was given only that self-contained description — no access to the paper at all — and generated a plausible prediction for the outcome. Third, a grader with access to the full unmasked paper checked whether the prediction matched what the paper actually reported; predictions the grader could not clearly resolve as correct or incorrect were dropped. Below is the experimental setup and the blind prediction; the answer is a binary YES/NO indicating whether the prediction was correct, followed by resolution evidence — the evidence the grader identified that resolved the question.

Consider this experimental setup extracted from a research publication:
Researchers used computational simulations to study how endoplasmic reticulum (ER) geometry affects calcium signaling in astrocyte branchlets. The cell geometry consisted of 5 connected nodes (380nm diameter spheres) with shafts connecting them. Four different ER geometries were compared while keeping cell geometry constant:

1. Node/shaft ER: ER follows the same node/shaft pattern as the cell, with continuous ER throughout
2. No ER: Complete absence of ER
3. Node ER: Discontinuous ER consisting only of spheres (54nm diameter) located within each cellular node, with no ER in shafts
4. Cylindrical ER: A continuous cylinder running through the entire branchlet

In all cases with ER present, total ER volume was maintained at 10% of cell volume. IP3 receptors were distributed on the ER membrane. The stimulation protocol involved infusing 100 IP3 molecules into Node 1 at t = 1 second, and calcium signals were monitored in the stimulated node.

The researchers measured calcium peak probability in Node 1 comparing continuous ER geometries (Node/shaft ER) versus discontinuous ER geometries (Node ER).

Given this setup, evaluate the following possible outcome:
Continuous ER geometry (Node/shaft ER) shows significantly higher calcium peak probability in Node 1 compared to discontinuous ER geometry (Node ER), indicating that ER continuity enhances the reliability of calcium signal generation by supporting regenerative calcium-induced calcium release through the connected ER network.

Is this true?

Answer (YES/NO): YES